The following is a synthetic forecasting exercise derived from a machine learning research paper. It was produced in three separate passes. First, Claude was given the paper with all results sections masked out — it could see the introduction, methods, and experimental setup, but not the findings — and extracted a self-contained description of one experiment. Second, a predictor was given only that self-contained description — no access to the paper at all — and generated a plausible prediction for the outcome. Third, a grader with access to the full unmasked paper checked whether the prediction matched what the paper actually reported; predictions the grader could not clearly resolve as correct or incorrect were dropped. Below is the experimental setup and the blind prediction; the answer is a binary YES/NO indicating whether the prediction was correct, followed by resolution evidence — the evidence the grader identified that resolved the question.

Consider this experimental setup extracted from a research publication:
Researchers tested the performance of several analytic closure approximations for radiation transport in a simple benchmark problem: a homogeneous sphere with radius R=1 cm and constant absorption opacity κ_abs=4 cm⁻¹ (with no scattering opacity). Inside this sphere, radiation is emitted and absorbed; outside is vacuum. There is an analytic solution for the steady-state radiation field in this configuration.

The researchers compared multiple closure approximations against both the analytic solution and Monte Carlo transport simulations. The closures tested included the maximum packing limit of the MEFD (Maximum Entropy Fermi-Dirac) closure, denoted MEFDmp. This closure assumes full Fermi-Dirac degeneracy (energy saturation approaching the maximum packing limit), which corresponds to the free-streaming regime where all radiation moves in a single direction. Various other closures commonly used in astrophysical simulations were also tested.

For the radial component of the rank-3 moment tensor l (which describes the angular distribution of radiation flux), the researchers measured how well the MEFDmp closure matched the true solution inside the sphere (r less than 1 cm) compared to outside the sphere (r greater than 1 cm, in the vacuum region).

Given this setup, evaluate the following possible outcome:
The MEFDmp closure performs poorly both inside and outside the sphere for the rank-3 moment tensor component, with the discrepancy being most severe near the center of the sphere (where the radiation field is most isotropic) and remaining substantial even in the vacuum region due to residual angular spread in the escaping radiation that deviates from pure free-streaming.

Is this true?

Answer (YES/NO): NO